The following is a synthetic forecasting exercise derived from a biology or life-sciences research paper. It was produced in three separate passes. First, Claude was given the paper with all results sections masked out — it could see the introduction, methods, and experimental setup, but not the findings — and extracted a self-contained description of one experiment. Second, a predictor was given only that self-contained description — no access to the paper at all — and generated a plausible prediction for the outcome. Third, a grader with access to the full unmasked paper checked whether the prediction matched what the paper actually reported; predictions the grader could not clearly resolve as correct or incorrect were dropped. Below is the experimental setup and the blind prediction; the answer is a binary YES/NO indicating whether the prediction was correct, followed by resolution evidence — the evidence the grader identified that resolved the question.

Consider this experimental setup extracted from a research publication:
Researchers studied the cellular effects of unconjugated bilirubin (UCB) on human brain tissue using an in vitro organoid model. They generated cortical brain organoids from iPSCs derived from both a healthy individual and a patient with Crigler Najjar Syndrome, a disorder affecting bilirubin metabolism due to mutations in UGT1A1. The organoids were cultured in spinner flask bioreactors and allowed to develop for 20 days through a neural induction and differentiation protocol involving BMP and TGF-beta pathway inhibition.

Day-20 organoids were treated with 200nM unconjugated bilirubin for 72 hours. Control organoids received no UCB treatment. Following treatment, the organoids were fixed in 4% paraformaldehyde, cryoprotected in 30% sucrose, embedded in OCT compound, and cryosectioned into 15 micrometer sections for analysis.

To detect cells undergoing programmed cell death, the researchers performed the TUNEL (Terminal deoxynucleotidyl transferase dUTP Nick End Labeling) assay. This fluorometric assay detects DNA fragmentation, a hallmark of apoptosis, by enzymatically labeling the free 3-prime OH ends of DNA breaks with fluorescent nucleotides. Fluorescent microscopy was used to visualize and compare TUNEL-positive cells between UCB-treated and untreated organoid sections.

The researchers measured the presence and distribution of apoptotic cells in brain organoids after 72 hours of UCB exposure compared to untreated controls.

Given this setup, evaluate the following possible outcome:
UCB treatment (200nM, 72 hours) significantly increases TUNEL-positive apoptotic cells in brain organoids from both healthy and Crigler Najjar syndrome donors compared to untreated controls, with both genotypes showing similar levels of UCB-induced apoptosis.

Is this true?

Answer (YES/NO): NO